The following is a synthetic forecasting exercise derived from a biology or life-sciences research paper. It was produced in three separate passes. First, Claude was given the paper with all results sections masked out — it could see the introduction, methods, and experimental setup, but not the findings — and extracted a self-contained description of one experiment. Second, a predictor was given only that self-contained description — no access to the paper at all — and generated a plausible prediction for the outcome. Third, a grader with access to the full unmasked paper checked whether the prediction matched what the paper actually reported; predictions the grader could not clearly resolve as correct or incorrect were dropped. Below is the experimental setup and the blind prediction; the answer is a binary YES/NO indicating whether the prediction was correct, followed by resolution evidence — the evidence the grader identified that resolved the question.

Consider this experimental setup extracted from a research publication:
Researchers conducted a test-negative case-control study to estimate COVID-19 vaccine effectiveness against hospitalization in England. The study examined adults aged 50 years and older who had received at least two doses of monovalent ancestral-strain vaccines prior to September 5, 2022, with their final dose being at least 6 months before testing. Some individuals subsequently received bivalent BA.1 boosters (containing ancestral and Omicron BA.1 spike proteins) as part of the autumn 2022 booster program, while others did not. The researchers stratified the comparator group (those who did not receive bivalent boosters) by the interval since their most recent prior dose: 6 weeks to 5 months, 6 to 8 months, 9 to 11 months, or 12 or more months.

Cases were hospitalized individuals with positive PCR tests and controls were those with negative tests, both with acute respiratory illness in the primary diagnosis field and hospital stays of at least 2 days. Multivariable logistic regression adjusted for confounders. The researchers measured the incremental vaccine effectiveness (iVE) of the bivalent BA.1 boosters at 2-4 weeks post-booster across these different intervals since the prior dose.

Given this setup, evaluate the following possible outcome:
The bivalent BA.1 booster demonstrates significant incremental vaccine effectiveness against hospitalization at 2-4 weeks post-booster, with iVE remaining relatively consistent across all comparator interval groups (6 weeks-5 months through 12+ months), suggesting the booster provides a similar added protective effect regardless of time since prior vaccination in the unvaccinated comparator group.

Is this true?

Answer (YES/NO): NO